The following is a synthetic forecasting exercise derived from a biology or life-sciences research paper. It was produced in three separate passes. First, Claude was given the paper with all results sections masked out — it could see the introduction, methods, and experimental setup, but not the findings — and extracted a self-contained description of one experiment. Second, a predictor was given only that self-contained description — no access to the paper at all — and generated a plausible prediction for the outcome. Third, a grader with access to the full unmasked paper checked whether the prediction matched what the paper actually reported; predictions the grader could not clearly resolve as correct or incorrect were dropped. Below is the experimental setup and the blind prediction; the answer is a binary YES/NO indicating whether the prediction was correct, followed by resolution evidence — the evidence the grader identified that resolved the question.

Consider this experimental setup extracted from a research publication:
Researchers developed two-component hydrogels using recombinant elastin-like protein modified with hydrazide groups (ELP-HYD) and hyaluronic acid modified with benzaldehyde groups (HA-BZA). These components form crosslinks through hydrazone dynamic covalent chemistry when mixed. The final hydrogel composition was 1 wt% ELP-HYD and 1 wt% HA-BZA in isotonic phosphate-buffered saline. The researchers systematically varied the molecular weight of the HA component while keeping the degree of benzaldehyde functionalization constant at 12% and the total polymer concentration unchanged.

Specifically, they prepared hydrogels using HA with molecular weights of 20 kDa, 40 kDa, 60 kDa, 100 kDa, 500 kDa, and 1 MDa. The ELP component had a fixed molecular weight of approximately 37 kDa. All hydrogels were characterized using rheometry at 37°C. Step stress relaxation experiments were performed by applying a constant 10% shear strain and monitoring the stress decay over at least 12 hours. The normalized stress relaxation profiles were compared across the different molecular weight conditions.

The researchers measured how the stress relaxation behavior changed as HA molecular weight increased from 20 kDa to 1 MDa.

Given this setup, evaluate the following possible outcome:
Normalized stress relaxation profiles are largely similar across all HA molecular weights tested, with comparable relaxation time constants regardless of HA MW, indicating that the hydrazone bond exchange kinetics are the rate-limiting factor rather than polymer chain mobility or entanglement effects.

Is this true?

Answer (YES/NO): NO